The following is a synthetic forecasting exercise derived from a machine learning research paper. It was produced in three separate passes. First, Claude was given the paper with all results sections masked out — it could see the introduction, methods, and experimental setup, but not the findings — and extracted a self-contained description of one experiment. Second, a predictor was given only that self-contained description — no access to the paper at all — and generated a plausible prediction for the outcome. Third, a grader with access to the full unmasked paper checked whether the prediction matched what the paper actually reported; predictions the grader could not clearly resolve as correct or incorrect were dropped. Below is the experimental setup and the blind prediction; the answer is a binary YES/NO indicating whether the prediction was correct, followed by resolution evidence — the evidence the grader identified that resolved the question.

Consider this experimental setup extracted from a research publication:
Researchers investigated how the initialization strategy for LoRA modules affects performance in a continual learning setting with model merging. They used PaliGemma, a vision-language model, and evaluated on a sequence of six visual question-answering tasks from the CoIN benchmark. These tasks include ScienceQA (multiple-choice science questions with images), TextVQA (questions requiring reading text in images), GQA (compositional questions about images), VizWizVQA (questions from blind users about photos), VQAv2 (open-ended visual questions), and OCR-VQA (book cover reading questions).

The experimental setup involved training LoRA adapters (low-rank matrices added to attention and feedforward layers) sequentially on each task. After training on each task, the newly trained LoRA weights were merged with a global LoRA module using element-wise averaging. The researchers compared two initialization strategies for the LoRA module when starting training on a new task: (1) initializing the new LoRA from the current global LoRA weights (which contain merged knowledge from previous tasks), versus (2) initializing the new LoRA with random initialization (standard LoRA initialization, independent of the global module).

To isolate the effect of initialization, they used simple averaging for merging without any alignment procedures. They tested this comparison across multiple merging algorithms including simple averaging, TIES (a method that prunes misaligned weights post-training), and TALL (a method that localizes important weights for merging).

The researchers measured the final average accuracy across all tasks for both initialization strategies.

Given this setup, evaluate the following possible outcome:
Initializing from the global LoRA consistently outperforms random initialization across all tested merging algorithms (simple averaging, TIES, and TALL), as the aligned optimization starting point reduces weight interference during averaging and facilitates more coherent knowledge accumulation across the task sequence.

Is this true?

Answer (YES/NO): YES